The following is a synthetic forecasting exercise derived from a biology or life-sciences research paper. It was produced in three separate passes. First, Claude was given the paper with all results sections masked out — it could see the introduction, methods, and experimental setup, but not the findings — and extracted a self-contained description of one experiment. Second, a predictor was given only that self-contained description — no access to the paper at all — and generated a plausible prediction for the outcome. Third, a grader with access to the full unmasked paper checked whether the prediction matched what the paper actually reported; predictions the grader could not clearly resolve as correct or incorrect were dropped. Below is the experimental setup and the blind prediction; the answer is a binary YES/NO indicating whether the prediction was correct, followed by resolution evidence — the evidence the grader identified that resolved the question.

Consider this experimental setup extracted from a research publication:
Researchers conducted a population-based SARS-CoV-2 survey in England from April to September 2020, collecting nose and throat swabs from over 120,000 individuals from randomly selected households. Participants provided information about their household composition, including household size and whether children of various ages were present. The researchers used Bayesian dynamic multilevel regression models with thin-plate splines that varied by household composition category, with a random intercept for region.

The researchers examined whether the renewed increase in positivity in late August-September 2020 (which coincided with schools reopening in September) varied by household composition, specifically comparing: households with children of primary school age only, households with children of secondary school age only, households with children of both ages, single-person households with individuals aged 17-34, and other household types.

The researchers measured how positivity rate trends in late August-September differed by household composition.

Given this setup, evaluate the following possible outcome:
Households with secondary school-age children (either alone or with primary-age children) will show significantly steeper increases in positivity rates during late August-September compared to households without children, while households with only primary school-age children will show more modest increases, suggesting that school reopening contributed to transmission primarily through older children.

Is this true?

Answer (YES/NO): NO